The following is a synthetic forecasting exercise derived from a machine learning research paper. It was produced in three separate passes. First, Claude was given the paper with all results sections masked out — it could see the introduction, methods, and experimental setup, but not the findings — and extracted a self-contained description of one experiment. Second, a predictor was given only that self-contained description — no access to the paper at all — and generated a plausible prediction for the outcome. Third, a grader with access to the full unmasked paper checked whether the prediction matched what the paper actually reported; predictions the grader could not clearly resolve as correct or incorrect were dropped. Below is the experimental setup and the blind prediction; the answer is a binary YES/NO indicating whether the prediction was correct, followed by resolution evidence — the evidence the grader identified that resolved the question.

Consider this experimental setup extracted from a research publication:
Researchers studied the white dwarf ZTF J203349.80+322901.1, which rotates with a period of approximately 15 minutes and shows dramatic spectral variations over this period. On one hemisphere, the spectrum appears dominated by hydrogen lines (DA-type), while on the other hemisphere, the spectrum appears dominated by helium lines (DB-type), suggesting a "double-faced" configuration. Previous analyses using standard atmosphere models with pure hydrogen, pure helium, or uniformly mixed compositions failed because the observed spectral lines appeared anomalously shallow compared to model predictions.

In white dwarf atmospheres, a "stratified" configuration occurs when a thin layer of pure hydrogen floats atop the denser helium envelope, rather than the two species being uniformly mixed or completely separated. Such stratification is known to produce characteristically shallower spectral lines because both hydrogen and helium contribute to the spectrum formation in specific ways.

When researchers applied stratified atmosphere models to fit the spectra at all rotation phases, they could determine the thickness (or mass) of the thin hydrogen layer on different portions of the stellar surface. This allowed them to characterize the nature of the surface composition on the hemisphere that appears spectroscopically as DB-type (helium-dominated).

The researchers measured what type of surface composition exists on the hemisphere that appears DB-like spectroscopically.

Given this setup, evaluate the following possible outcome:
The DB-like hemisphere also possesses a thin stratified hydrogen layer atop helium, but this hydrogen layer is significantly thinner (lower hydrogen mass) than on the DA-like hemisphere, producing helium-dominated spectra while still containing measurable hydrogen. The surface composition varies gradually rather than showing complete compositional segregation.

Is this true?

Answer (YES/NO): YES